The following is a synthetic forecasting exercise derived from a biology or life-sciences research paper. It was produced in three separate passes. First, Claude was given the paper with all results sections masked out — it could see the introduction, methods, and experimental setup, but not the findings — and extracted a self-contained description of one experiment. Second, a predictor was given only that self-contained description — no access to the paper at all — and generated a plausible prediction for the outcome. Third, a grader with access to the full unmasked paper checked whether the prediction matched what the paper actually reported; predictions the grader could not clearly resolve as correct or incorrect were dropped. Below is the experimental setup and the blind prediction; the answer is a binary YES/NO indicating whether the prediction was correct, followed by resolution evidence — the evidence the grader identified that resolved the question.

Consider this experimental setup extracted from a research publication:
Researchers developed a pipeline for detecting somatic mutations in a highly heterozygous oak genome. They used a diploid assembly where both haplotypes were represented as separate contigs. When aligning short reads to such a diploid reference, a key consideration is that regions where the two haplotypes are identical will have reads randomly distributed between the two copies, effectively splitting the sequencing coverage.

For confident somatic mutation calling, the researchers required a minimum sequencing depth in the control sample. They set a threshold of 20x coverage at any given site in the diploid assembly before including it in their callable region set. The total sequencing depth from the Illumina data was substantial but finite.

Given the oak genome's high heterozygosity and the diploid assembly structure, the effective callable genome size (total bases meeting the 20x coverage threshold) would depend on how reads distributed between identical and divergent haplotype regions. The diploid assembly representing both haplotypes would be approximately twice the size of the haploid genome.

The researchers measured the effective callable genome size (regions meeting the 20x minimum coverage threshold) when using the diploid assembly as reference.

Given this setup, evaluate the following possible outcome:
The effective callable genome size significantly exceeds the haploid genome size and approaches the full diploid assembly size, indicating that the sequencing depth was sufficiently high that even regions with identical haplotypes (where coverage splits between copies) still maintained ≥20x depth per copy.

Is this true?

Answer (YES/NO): YES